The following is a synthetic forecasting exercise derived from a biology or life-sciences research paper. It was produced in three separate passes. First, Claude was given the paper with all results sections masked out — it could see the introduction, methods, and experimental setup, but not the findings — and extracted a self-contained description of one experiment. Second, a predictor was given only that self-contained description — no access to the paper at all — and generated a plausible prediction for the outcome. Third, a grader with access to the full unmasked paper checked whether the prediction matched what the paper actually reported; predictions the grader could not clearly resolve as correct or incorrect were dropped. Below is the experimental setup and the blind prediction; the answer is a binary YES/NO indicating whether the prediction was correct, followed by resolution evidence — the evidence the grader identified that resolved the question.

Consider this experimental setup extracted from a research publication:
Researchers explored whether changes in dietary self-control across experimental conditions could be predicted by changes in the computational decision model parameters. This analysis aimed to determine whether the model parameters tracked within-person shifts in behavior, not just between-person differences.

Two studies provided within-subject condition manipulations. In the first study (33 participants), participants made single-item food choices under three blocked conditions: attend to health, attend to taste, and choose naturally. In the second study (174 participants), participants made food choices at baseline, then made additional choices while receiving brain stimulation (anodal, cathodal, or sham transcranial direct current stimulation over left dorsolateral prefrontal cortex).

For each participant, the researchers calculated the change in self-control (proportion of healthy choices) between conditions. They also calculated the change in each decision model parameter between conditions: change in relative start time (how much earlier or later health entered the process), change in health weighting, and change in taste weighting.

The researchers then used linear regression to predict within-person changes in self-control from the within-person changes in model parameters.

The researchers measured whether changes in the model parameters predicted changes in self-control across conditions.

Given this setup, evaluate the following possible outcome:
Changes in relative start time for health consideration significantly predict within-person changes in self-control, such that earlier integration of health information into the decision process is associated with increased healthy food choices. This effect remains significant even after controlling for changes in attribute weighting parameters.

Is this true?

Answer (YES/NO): YES